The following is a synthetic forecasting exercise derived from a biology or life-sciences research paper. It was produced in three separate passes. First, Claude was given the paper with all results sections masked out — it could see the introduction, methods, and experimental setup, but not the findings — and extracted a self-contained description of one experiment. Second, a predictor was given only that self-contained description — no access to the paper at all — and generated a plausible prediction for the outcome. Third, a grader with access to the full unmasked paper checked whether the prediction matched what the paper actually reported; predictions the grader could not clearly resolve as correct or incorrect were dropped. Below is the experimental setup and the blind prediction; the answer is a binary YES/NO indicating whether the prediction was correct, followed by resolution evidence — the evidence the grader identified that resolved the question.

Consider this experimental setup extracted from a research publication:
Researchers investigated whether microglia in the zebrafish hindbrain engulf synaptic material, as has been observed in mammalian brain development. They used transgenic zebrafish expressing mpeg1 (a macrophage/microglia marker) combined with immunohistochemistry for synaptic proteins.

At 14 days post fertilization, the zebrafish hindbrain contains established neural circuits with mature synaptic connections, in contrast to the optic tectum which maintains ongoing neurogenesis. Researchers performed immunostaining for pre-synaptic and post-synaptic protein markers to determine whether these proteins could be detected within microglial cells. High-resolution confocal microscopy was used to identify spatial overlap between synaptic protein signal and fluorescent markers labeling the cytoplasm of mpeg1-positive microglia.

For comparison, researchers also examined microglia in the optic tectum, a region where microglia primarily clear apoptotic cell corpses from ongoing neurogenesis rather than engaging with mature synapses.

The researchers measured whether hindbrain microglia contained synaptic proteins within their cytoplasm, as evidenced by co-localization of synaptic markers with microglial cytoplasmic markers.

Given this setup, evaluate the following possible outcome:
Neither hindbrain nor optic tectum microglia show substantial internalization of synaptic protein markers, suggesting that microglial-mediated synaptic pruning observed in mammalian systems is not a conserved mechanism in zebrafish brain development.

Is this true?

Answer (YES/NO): NO